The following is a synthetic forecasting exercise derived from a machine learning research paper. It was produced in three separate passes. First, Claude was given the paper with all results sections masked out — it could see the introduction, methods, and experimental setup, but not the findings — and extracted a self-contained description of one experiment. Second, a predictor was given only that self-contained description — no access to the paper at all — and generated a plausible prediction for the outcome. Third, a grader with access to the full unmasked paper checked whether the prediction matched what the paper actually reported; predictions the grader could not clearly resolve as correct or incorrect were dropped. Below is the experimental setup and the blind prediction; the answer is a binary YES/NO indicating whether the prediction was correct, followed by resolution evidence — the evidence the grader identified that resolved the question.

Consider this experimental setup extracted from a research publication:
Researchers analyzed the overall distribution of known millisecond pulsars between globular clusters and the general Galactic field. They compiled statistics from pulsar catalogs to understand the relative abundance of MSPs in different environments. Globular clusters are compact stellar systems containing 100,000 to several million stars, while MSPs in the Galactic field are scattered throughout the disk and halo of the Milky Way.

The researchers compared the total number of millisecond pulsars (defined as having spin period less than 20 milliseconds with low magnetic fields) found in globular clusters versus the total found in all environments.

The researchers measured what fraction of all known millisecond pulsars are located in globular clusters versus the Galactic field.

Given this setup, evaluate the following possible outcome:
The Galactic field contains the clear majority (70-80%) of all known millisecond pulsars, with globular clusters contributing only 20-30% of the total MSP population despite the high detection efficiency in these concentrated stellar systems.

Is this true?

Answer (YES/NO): NO